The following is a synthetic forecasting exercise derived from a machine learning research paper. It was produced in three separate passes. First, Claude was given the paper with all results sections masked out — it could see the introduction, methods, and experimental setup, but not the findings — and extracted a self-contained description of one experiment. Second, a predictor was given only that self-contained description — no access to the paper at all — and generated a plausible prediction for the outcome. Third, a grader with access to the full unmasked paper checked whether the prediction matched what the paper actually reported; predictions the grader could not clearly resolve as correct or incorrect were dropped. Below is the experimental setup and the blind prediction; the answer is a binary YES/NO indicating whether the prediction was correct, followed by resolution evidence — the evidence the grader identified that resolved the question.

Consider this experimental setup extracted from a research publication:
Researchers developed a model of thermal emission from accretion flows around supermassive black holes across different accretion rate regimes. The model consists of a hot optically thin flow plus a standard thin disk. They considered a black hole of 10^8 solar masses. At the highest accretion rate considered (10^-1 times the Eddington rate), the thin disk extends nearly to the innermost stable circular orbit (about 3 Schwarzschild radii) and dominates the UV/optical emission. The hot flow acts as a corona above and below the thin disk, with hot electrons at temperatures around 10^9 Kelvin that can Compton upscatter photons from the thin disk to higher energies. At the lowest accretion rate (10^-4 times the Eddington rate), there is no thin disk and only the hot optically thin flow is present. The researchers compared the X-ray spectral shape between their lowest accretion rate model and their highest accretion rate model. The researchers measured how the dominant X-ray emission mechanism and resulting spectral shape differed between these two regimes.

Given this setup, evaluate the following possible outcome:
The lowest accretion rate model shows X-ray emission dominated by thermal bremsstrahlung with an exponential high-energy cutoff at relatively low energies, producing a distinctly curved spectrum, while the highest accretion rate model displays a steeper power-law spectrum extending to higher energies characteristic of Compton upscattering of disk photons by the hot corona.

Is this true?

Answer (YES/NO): NO